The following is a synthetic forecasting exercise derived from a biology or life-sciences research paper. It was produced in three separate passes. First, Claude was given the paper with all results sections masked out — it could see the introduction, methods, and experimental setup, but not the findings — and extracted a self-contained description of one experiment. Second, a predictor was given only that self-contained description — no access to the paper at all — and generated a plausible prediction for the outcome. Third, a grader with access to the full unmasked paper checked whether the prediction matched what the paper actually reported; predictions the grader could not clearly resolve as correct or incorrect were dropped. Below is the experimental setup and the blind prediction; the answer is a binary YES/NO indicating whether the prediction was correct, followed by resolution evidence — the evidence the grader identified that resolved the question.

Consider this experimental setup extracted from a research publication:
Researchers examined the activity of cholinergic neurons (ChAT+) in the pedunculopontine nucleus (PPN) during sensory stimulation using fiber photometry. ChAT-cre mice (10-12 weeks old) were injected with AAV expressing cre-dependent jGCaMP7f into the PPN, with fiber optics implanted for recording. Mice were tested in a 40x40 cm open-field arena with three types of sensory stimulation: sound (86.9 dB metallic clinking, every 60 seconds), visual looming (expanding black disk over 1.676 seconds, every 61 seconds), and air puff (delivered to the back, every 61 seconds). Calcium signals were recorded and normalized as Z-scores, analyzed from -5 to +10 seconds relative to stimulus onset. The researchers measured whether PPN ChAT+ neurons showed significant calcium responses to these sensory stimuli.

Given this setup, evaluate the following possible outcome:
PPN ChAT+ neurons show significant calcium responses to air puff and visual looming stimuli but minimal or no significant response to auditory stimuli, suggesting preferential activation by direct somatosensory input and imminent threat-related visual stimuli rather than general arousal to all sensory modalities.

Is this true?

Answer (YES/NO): NO